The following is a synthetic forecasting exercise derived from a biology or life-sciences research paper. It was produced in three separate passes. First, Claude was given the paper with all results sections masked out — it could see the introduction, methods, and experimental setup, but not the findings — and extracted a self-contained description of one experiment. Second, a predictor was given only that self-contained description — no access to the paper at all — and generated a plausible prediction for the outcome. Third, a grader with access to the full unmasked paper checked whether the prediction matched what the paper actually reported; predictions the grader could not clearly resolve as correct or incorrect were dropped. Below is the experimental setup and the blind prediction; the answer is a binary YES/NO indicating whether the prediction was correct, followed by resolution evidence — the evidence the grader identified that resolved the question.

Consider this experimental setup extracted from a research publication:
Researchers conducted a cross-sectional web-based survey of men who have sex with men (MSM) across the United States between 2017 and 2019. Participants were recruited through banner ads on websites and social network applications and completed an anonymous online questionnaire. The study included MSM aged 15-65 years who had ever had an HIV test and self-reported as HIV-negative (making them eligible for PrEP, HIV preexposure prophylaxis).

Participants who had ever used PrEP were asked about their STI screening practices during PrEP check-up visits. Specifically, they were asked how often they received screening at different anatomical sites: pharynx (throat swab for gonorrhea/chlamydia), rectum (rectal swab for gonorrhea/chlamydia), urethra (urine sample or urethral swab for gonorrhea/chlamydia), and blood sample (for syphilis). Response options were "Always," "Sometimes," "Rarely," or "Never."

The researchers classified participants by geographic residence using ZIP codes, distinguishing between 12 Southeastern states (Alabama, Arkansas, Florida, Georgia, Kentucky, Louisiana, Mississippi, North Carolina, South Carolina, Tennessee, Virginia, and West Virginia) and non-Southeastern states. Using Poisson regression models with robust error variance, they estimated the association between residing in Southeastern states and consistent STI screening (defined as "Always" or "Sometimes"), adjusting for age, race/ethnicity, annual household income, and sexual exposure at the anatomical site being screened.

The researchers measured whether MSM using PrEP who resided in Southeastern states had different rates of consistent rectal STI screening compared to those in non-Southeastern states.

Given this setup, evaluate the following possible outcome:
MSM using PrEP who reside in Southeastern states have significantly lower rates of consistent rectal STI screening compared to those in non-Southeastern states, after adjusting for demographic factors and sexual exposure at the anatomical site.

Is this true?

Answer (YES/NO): YES